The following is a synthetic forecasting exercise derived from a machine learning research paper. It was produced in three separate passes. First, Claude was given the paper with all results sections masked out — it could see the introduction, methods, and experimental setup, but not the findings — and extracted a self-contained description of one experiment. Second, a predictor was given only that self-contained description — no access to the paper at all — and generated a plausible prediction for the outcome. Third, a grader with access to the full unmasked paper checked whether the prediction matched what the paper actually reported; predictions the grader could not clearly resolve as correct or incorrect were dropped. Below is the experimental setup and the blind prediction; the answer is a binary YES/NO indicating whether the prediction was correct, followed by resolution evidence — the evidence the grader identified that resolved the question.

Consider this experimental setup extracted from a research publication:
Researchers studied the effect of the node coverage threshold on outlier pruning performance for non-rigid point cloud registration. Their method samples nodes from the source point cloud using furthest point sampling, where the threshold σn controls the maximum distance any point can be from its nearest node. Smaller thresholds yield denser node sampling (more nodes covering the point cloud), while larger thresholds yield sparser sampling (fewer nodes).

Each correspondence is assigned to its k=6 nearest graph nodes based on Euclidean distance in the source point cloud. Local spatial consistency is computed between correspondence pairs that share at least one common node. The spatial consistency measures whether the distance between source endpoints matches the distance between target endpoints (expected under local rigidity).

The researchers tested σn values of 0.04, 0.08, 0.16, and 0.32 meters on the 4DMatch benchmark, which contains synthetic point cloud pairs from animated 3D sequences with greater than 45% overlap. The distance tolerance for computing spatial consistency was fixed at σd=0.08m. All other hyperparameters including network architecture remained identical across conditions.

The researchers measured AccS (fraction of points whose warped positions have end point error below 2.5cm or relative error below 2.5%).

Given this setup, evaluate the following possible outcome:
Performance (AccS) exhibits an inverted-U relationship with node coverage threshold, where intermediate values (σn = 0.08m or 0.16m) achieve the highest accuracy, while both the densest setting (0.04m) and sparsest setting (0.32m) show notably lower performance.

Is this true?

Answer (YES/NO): YES